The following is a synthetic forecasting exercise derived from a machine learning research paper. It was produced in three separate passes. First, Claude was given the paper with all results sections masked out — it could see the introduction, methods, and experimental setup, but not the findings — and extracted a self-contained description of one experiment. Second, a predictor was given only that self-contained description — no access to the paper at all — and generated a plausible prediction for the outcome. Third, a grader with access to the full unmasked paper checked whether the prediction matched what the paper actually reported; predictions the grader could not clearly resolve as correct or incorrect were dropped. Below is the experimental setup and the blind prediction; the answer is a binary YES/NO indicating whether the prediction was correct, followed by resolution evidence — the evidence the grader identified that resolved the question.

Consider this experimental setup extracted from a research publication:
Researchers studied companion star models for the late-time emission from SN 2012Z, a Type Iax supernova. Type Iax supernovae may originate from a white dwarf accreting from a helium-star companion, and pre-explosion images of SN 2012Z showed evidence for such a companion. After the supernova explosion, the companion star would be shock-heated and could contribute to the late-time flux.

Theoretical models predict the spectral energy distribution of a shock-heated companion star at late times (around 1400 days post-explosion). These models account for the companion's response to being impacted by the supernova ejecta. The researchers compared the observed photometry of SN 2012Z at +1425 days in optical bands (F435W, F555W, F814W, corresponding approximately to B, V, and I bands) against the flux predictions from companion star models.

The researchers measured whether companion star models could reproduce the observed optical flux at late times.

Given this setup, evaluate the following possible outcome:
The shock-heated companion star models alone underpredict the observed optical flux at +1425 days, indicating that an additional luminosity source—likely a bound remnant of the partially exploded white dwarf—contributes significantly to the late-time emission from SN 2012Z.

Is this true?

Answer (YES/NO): YES